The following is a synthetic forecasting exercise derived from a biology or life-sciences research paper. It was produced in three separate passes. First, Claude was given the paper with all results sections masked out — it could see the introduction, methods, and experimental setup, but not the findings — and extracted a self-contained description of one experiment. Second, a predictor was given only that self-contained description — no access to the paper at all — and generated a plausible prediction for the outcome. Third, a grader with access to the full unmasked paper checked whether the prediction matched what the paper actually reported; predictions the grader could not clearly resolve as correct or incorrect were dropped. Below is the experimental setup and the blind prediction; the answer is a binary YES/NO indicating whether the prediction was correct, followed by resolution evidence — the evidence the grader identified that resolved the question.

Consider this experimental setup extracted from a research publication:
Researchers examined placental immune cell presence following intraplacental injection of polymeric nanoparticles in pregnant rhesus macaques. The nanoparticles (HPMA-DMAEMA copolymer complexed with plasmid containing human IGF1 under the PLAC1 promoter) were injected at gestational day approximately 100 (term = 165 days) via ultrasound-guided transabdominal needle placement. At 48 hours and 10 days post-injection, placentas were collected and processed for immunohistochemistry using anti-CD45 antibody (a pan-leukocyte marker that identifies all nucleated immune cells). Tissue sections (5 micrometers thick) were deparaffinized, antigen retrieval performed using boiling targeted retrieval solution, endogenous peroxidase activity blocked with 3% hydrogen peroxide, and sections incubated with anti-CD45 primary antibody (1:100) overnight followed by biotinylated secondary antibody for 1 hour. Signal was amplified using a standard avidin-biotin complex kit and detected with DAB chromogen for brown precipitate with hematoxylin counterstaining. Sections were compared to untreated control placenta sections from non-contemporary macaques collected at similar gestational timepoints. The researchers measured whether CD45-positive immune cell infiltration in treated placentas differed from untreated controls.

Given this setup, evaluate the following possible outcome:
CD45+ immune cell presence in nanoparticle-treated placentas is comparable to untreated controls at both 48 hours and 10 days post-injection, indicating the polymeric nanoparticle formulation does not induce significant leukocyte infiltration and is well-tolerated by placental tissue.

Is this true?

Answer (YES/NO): YES